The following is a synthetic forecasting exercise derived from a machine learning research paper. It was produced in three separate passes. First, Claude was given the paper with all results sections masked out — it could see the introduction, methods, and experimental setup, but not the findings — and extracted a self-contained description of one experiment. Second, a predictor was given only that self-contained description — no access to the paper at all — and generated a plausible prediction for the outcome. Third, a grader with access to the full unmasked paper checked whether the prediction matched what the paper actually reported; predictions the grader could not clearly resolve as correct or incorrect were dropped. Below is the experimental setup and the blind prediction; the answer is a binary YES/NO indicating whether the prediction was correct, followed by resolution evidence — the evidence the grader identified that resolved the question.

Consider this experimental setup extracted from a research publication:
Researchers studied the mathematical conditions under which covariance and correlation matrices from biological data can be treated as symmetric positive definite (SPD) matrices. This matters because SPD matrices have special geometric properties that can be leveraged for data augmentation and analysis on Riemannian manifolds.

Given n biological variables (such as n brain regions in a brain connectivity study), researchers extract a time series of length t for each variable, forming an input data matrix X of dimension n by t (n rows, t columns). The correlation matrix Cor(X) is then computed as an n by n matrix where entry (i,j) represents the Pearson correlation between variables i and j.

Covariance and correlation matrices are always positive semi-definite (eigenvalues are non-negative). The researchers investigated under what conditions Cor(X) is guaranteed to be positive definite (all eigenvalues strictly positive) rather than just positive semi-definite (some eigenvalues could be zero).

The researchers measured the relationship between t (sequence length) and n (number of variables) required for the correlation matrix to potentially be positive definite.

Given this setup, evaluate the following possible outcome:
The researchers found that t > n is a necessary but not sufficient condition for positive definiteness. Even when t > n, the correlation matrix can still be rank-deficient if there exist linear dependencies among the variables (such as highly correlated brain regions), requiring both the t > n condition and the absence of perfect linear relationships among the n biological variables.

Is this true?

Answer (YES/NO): NO